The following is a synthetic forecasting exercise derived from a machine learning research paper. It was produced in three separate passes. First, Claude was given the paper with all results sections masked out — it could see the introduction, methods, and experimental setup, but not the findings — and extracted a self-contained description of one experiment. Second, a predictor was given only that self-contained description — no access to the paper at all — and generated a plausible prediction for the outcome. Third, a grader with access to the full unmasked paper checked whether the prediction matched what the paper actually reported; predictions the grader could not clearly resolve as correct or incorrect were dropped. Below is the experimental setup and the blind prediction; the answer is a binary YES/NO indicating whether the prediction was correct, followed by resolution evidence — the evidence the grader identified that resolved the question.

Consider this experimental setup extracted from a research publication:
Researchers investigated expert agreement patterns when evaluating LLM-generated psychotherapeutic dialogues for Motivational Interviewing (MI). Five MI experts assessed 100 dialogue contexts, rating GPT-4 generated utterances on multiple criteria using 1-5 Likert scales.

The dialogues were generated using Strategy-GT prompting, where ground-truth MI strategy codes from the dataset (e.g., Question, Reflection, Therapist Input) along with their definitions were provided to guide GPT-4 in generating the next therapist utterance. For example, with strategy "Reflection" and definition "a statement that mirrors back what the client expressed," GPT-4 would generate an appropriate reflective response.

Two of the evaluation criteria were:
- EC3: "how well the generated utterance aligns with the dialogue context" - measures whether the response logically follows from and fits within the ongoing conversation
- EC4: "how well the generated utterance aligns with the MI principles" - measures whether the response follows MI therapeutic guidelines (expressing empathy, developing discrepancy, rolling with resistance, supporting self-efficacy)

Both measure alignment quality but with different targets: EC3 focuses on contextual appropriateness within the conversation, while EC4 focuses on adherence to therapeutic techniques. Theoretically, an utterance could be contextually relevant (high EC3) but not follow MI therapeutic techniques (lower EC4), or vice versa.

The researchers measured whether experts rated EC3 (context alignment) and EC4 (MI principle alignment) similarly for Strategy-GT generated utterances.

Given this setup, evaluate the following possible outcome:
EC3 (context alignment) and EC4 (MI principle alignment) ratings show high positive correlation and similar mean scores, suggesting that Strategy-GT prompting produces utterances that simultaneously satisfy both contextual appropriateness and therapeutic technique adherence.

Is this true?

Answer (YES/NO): YES